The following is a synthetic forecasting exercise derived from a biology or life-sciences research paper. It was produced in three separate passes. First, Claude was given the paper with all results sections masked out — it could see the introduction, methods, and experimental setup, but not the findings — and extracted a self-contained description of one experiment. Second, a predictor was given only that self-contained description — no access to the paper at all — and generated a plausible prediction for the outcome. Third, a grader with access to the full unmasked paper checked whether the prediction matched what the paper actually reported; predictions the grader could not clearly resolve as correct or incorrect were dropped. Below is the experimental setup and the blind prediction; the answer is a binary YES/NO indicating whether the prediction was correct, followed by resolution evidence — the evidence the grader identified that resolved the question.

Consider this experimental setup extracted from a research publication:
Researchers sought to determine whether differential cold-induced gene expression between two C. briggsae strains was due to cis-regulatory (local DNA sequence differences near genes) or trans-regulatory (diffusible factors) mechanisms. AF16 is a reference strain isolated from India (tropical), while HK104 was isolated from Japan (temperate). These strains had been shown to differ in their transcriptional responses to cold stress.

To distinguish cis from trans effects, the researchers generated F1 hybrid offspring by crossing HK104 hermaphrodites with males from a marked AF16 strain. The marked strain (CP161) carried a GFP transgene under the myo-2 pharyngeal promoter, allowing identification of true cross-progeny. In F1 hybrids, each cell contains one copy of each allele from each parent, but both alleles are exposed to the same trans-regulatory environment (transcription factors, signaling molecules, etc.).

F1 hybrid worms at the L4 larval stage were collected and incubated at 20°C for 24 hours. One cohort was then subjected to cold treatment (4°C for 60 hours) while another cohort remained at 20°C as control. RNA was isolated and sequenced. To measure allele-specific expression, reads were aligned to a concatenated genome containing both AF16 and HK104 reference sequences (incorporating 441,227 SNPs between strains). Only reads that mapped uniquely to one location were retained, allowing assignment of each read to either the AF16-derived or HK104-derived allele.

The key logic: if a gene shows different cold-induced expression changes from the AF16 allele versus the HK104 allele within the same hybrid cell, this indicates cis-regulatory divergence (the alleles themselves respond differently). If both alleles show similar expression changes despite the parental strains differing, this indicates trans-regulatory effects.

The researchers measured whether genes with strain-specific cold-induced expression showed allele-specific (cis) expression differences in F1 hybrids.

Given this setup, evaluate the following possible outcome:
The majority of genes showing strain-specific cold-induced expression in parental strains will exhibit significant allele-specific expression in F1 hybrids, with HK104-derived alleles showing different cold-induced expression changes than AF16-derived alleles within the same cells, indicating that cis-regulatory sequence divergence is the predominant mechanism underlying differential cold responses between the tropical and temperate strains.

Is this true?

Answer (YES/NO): NO